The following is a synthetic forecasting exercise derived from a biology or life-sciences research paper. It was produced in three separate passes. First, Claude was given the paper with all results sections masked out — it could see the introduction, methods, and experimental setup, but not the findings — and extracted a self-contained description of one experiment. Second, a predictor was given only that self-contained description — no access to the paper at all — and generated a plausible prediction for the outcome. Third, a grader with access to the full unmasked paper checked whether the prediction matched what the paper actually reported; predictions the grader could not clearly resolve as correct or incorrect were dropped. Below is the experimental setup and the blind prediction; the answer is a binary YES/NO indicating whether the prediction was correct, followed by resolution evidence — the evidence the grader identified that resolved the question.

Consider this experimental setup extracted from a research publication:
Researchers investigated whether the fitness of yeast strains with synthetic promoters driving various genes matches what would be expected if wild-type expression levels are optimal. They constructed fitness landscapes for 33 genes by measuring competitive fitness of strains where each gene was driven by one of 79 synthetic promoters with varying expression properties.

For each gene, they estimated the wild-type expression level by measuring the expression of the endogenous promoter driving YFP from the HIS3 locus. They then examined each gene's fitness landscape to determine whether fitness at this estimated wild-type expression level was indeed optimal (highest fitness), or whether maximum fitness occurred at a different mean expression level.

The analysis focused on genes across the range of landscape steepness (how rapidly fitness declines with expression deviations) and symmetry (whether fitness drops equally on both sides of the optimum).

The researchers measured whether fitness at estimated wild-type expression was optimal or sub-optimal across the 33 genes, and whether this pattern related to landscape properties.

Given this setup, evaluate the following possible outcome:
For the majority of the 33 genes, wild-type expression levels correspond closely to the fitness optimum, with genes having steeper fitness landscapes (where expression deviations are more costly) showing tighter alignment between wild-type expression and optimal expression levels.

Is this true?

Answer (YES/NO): NO